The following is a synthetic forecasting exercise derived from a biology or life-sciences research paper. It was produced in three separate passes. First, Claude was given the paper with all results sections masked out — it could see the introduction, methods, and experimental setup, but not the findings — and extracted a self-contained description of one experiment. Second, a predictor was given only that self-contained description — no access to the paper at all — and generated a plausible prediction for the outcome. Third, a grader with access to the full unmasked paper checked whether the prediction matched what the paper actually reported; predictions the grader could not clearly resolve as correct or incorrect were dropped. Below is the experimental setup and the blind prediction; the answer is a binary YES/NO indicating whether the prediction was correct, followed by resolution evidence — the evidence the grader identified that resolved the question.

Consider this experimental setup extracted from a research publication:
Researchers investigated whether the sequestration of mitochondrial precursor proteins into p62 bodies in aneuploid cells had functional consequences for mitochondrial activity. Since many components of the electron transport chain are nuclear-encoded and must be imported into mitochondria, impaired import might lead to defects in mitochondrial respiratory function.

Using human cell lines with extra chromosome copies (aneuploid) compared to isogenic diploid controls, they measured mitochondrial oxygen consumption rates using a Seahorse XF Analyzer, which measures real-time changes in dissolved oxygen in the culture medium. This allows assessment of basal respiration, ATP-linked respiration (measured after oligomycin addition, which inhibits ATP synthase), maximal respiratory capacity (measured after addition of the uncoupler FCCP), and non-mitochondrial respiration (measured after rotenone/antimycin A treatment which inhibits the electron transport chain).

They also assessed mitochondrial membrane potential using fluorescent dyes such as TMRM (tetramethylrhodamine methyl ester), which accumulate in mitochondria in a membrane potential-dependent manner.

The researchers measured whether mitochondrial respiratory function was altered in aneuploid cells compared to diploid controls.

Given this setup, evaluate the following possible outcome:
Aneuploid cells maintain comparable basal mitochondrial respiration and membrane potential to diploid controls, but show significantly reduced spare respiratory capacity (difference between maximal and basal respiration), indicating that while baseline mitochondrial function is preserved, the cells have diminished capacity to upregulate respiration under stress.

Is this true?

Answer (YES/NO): NO